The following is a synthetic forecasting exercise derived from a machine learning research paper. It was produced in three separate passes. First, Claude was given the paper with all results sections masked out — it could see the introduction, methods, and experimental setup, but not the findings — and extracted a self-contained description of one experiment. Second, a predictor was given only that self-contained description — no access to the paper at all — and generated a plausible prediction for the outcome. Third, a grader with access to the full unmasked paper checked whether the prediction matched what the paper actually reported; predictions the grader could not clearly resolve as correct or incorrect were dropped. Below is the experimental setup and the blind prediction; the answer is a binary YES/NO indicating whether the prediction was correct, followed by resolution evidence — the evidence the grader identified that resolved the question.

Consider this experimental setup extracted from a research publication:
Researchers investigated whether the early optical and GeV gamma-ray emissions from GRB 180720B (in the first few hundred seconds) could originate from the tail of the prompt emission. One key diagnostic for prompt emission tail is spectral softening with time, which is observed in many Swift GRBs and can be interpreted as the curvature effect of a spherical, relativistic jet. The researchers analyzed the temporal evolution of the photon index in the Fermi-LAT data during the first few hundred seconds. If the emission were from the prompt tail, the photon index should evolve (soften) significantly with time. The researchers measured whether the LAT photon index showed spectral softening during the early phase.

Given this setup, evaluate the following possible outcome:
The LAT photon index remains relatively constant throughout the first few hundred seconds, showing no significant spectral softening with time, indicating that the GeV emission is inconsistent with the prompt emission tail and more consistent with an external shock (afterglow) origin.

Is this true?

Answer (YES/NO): YES